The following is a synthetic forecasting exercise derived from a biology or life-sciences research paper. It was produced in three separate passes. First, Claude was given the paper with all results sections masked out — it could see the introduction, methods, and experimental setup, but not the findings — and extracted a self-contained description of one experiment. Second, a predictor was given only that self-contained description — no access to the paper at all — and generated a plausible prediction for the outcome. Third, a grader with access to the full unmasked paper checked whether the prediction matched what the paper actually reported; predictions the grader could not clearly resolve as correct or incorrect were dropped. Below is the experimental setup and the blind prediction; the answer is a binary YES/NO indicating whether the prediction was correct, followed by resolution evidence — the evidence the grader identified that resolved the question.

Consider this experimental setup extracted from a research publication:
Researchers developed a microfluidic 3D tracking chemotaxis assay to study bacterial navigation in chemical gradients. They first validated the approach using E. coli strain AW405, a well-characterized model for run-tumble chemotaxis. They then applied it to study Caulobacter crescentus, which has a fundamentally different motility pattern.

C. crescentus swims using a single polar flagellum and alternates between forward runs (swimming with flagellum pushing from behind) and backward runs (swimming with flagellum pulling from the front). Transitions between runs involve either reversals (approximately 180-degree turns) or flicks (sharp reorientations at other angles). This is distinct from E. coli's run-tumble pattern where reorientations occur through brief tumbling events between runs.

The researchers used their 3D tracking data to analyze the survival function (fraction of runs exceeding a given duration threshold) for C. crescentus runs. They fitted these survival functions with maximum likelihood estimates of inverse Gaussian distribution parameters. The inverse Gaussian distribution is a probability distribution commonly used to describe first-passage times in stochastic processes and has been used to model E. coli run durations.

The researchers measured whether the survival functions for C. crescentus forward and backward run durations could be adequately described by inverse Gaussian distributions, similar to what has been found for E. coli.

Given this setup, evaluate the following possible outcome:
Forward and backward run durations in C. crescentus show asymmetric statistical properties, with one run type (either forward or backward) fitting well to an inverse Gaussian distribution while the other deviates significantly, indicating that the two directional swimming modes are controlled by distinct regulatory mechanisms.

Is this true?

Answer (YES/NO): NO